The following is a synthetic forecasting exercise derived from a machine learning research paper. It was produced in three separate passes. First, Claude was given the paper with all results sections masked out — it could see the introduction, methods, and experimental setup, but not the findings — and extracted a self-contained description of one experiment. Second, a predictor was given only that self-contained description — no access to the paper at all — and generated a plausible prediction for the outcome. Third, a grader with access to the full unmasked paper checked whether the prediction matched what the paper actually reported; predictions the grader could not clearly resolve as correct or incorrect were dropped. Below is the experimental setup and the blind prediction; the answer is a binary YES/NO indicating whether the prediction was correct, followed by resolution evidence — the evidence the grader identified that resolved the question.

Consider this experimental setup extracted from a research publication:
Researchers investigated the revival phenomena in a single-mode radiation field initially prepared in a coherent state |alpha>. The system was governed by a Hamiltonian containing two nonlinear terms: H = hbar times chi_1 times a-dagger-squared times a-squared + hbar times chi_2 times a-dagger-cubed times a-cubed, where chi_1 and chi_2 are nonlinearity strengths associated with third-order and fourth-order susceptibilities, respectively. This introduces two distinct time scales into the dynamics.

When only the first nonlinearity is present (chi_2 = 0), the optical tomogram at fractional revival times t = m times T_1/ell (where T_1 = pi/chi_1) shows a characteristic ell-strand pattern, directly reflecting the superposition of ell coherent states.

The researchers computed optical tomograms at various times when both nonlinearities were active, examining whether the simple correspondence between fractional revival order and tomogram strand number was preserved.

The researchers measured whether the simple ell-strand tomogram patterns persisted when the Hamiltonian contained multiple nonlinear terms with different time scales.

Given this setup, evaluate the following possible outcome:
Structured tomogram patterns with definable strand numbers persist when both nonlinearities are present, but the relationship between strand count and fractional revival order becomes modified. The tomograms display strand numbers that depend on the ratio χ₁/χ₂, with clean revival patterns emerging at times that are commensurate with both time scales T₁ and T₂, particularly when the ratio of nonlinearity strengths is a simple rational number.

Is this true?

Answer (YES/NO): YES